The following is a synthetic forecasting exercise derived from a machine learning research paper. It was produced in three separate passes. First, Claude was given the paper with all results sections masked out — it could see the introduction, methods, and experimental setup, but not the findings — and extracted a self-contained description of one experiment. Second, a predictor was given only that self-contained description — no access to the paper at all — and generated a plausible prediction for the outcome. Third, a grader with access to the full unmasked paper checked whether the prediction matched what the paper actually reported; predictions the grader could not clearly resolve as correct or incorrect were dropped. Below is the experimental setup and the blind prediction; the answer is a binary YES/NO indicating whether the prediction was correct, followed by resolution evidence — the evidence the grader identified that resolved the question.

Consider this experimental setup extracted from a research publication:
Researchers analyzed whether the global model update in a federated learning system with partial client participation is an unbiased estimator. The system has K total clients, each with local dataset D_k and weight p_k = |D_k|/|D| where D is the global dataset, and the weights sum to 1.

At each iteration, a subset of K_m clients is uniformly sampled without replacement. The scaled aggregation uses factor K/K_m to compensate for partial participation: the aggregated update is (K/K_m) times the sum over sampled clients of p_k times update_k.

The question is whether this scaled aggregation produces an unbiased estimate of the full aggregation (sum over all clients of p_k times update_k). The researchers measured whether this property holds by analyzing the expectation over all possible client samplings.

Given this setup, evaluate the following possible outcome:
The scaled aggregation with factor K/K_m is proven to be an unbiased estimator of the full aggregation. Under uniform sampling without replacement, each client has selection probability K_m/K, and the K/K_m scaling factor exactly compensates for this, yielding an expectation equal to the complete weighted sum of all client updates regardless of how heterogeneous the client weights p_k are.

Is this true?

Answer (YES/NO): YES